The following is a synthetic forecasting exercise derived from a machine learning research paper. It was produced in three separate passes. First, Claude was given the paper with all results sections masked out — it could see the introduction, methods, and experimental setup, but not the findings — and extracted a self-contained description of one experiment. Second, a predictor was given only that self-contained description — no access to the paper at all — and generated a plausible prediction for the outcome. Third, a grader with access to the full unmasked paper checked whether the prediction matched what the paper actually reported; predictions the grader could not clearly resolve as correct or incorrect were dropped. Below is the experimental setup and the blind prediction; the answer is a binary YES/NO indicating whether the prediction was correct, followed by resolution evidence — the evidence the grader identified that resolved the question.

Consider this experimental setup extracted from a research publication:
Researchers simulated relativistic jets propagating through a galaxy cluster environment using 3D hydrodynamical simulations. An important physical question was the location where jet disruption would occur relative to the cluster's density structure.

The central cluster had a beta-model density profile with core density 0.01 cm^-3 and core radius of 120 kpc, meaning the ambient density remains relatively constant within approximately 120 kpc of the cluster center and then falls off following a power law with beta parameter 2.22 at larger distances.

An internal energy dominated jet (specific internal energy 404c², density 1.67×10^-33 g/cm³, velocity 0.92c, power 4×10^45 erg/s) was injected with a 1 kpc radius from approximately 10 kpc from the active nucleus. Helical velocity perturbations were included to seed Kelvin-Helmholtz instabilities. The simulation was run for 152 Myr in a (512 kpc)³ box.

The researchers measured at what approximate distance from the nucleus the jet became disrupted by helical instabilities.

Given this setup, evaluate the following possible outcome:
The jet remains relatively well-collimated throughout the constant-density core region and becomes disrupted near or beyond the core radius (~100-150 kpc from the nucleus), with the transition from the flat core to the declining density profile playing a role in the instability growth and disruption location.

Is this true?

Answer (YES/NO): YES